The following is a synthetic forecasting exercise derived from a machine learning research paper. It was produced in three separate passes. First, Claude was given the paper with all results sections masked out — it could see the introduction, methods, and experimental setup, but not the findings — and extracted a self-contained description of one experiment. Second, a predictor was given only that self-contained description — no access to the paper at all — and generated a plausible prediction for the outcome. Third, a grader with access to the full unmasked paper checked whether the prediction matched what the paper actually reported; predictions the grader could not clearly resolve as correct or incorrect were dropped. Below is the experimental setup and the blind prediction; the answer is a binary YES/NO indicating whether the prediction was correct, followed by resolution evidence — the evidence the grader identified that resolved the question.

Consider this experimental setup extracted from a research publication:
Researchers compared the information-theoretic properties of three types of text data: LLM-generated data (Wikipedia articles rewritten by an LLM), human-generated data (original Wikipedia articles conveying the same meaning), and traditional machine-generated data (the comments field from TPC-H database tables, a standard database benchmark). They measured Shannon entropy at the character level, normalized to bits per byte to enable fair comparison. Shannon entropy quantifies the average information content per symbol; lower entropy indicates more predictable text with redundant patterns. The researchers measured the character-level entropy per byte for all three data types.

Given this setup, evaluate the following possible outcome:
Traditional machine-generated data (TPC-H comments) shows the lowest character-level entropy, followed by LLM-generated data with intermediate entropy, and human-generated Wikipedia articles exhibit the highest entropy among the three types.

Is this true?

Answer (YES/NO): NO